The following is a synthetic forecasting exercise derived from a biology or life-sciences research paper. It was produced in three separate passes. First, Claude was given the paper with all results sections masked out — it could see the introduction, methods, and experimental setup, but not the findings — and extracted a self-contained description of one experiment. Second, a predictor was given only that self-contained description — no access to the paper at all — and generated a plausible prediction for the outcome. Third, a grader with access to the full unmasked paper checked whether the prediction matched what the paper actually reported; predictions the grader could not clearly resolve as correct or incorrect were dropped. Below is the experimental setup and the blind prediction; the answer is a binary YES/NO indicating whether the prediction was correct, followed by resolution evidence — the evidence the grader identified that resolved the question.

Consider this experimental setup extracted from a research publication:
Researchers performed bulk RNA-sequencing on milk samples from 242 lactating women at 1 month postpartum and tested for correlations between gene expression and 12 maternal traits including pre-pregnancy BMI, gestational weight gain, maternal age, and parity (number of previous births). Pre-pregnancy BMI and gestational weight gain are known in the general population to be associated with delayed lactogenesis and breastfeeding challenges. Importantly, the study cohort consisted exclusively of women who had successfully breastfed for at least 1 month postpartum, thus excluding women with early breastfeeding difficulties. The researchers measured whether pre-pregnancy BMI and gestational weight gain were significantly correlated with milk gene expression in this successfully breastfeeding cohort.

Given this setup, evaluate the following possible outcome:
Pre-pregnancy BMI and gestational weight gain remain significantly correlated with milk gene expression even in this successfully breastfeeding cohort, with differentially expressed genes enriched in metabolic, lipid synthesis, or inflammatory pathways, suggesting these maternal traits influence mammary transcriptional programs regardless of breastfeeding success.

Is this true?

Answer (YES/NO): NO